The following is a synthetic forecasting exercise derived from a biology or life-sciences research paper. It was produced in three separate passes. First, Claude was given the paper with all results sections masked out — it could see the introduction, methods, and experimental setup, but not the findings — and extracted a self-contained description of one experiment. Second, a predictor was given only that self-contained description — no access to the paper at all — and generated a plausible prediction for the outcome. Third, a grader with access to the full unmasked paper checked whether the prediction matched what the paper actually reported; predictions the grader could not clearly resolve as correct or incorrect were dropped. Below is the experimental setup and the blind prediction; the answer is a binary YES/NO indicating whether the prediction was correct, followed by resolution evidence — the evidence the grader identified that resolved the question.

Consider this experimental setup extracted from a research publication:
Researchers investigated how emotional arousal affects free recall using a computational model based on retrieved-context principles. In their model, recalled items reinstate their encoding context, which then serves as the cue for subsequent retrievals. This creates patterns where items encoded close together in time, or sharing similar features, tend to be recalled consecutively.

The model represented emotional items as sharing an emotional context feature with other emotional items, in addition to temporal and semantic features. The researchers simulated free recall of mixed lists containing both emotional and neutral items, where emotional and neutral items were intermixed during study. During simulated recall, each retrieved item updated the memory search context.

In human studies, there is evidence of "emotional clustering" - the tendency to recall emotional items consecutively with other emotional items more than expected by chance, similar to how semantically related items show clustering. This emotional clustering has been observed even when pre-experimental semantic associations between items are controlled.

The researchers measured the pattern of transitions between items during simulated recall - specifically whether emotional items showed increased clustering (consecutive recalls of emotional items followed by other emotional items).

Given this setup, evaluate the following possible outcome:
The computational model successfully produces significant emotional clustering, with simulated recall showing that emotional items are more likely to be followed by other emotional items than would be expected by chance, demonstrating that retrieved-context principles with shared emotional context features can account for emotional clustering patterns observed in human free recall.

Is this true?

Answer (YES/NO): YES